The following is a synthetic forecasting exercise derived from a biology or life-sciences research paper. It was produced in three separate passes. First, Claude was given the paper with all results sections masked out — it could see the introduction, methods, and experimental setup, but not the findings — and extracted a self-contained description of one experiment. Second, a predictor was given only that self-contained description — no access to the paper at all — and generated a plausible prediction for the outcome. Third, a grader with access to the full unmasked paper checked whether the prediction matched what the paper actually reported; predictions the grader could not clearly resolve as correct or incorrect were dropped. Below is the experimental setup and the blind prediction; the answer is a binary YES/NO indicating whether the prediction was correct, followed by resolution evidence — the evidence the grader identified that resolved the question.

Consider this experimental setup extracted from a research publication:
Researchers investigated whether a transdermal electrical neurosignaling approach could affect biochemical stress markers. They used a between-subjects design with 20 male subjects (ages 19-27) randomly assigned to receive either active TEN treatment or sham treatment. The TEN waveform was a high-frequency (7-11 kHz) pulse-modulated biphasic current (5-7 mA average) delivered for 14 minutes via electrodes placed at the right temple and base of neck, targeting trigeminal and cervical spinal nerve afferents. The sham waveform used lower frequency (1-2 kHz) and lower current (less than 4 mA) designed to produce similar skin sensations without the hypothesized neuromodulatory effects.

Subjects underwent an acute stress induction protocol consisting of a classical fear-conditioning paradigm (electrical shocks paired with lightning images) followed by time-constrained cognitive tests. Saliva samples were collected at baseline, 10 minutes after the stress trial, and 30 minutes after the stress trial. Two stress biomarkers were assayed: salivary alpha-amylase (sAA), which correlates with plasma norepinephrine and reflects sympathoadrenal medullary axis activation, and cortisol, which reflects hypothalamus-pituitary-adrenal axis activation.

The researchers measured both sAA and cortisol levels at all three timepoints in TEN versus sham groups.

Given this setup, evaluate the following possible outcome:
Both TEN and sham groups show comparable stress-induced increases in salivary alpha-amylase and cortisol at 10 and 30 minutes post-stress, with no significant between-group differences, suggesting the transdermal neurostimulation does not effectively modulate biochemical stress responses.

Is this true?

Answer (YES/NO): NO